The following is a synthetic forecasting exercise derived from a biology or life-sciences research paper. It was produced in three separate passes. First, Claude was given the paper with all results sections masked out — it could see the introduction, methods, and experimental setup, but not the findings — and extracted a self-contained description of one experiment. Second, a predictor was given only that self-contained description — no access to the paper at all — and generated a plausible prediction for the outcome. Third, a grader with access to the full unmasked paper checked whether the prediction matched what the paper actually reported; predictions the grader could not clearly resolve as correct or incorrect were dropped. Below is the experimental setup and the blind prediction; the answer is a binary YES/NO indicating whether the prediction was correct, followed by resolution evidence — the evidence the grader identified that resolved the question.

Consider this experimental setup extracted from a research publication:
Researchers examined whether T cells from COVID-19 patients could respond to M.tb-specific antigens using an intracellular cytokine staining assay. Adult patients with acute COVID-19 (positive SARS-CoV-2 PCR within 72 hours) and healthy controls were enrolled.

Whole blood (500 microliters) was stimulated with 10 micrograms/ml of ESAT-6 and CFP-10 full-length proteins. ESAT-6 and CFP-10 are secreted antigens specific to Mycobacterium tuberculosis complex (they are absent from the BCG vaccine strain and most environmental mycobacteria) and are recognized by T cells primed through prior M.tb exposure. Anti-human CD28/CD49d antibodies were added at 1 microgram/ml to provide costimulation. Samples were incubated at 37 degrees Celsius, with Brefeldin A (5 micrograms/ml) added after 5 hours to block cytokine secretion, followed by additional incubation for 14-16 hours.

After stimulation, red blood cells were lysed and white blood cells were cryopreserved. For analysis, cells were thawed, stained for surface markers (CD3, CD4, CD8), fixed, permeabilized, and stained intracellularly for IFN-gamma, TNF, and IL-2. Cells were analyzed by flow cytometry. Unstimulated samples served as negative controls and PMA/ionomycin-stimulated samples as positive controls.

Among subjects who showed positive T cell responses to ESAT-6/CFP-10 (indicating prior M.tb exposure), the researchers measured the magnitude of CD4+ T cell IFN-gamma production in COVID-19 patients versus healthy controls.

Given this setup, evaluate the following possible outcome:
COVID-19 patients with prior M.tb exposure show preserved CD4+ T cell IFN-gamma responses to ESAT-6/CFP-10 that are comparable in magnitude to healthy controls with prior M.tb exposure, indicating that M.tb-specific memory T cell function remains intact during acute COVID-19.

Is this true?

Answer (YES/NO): NO